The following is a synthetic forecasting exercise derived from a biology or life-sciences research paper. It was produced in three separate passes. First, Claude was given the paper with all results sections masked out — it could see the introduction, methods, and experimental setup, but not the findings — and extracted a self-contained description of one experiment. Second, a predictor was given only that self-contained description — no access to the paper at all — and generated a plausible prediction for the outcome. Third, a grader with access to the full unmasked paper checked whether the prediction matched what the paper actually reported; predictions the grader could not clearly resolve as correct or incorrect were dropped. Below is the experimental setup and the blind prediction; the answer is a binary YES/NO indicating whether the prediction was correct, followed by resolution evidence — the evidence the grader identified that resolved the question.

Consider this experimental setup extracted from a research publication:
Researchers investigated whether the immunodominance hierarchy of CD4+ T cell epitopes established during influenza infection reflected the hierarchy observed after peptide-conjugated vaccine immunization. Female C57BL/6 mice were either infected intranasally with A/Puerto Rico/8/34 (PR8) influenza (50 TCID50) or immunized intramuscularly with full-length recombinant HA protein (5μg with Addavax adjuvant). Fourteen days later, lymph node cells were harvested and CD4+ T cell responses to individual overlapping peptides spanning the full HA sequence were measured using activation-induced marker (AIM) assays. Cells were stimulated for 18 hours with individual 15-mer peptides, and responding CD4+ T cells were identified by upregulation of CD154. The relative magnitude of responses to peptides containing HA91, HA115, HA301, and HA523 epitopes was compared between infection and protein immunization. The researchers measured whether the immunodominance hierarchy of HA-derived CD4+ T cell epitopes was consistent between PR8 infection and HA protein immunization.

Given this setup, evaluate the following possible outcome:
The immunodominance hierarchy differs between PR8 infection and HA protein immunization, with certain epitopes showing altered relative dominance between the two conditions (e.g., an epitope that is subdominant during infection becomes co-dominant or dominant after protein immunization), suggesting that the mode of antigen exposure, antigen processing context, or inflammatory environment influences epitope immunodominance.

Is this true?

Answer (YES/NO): NO